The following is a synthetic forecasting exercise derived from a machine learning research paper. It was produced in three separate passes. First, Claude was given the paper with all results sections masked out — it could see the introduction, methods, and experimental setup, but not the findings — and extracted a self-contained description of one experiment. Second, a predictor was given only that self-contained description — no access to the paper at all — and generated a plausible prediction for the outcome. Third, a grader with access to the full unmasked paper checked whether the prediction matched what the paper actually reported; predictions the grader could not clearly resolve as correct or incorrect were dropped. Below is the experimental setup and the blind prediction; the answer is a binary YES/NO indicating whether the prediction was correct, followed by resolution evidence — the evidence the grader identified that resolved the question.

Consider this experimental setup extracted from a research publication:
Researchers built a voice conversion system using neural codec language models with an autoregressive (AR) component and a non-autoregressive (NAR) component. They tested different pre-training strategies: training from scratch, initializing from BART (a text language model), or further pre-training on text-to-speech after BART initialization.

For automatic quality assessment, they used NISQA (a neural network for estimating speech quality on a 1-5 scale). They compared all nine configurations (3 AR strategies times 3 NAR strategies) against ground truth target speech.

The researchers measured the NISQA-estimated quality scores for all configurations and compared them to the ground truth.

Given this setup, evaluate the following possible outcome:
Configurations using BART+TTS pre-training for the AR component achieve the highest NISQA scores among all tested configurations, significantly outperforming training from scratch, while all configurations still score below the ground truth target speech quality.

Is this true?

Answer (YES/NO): NO